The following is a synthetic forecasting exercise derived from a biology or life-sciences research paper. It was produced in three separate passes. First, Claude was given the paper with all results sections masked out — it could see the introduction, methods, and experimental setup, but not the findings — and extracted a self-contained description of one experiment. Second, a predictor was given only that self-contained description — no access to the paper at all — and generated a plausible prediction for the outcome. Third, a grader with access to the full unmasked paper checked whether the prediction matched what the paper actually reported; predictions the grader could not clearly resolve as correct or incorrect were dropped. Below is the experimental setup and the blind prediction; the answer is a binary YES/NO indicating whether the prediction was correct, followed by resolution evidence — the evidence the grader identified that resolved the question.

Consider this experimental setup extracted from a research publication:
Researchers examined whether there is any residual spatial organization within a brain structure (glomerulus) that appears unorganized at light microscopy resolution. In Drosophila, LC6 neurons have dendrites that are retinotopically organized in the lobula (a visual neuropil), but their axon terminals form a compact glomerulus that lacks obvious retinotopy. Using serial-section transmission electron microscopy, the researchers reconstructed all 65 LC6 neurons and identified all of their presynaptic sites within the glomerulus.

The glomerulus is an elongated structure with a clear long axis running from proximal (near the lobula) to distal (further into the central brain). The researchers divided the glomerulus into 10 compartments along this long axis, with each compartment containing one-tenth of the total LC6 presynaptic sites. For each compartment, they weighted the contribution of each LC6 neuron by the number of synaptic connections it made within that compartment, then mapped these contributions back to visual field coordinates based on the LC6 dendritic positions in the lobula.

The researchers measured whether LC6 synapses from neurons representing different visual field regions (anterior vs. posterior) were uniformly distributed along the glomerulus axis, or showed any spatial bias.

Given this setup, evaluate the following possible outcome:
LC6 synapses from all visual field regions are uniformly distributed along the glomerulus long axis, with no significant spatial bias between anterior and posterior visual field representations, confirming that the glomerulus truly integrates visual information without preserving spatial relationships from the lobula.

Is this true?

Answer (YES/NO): NO